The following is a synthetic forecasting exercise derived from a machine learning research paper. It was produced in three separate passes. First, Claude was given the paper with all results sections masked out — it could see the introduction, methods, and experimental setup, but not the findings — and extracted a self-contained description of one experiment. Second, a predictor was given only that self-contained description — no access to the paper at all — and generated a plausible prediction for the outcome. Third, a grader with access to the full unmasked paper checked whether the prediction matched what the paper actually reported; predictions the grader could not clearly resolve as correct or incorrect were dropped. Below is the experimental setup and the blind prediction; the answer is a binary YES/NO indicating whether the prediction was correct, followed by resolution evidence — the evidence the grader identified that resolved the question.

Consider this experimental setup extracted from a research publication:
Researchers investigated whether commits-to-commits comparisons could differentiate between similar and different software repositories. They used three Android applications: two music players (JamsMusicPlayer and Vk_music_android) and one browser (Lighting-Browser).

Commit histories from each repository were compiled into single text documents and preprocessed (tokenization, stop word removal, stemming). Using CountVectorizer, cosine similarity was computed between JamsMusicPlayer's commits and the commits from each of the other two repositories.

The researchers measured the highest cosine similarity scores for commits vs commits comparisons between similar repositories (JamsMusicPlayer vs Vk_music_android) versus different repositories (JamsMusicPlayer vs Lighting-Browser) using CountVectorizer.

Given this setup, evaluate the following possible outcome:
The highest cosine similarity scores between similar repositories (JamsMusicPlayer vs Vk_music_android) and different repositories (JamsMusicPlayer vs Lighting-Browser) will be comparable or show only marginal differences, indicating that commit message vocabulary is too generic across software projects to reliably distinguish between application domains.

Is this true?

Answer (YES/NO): YES